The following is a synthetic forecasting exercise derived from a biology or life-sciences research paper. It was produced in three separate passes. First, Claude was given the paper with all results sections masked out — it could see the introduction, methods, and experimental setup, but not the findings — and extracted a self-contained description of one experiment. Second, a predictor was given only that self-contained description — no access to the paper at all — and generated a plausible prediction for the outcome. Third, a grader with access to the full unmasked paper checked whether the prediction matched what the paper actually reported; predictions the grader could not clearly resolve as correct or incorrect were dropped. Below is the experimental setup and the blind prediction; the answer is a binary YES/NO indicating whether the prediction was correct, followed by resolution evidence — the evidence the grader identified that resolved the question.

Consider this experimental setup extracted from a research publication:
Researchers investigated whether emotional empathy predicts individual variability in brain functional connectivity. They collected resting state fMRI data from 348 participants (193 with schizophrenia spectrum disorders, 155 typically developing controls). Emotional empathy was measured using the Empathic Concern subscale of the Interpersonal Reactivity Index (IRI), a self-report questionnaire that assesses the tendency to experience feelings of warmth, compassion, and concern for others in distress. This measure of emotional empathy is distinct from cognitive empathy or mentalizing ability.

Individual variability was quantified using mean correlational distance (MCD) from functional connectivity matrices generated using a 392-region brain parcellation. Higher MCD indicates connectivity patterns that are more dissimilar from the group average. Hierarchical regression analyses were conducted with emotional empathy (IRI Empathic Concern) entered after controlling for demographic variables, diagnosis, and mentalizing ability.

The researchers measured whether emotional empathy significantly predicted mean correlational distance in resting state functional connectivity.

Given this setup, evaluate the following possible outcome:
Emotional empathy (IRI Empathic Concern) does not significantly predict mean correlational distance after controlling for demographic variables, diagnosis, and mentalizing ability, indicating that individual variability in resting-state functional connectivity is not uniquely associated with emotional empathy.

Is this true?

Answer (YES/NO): YES